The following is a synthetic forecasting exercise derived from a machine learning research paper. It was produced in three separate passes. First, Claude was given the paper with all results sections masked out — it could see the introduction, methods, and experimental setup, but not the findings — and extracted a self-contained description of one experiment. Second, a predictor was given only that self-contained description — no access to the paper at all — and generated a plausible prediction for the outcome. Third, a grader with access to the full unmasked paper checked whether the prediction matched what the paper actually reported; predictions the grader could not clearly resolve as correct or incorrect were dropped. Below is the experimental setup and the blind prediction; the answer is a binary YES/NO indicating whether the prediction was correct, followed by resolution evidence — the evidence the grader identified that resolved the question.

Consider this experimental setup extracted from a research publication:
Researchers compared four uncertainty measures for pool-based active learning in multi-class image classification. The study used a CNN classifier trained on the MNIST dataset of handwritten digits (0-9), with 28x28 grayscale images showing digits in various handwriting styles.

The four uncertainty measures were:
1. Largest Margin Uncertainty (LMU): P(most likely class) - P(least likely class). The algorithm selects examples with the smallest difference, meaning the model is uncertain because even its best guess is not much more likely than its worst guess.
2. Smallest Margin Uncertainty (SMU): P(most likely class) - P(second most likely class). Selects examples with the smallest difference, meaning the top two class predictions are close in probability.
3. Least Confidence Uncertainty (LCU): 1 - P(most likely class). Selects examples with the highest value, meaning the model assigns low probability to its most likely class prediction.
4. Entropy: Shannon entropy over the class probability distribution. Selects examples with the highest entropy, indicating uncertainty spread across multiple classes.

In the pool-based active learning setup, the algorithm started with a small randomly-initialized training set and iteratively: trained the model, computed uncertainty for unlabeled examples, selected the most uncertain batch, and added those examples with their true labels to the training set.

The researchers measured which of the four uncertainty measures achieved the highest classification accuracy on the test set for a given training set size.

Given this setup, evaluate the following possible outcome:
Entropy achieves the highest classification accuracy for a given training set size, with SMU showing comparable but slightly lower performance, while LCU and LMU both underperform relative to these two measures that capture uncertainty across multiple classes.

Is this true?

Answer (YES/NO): NO